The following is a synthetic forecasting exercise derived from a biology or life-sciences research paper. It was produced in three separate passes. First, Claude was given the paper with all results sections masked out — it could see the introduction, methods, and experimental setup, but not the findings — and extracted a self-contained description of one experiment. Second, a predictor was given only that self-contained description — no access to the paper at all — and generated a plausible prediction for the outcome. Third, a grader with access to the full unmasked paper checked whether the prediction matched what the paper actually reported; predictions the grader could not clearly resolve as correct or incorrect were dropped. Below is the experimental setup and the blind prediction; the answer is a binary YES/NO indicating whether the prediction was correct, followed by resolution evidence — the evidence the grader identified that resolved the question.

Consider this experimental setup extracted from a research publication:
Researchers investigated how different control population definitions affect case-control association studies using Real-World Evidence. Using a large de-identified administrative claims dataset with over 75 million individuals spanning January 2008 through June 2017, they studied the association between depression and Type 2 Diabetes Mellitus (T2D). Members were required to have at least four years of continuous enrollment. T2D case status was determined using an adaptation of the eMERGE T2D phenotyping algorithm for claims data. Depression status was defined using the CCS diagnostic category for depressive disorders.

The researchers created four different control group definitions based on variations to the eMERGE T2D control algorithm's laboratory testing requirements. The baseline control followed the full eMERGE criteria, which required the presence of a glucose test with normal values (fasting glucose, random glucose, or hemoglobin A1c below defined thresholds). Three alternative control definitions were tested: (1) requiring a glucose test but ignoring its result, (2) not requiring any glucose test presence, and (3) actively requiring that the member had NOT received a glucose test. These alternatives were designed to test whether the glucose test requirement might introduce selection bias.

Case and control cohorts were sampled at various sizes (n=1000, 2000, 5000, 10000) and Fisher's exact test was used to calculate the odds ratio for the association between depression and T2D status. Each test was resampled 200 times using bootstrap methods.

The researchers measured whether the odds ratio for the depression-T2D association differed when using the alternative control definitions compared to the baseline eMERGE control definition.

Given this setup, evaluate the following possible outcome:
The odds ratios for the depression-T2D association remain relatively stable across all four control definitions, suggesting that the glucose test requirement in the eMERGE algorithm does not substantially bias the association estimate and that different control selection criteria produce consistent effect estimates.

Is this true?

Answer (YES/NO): NO